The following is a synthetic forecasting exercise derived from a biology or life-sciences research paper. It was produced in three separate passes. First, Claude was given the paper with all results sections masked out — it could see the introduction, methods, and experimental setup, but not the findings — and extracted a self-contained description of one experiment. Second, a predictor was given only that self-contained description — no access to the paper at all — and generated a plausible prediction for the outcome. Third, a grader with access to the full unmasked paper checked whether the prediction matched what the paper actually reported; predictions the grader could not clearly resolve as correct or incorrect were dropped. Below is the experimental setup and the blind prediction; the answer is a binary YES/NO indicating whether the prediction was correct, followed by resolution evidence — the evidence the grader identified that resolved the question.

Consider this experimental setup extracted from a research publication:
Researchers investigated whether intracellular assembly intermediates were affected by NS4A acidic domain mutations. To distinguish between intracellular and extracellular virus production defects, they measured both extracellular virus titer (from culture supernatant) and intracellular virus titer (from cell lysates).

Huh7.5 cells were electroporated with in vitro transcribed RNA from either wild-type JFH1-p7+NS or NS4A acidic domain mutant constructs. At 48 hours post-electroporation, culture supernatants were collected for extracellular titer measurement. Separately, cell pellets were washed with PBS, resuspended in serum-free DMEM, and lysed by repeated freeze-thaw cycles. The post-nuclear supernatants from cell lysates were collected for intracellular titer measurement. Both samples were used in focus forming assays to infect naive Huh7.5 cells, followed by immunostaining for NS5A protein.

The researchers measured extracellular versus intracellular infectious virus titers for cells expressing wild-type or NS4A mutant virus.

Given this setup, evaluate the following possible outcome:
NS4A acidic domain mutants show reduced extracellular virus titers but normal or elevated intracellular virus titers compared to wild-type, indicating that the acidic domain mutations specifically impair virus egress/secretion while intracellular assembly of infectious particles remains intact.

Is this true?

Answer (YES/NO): NO